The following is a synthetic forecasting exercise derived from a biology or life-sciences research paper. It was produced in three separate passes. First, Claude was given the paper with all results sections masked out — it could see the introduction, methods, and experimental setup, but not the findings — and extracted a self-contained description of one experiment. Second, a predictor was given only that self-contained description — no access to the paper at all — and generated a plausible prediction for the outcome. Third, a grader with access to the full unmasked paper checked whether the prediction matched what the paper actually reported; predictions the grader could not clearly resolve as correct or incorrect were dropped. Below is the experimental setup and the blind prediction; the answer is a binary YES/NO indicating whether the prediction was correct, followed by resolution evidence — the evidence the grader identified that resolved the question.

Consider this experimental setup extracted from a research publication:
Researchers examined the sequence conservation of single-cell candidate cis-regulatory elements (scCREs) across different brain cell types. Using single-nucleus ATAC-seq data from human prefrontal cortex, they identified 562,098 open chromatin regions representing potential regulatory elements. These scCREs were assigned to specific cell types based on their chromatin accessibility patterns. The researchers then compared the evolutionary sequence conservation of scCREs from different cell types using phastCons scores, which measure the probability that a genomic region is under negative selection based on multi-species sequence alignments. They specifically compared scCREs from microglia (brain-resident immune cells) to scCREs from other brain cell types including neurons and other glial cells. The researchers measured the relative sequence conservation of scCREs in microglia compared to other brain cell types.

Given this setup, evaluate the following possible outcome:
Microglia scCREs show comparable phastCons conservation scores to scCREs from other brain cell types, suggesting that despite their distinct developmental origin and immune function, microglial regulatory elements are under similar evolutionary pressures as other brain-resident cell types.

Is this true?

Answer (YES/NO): NO